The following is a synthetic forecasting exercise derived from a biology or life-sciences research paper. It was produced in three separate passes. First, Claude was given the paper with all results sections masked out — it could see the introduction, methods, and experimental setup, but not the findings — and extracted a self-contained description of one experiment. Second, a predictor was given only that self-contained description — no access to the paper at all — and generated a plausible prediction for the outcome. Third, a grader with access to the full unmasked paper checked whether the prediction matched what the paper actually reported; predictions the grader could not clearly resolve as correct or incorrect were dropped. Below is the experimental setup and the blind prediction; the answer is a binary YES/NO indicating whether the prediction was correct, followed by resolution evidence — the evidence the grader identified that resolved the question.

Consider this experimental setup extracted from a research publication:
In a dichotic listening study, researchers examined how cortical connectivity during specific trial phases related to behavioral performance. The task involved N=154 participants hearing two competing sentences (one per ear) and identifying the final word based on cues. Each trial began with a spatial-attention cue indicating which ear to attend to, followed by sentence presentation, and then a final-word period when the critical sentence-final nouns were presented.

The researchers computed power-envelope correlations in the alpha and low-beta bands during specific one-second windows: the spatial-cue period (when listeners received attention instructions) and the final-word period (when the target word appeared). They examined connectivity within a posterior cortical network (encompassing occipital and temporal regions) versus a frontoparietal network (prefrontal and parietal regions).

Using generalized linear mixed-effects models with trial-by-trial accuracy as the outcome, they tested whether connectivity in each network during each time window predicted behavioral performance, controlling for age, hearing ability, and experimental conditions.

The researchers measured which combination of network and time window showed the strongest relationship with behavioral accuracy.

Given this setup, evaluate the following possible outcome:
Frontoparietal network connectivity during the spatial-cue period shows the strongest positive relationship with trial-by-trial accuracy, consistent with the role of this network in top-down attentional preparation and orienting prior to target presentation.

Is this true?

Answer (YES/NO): NO